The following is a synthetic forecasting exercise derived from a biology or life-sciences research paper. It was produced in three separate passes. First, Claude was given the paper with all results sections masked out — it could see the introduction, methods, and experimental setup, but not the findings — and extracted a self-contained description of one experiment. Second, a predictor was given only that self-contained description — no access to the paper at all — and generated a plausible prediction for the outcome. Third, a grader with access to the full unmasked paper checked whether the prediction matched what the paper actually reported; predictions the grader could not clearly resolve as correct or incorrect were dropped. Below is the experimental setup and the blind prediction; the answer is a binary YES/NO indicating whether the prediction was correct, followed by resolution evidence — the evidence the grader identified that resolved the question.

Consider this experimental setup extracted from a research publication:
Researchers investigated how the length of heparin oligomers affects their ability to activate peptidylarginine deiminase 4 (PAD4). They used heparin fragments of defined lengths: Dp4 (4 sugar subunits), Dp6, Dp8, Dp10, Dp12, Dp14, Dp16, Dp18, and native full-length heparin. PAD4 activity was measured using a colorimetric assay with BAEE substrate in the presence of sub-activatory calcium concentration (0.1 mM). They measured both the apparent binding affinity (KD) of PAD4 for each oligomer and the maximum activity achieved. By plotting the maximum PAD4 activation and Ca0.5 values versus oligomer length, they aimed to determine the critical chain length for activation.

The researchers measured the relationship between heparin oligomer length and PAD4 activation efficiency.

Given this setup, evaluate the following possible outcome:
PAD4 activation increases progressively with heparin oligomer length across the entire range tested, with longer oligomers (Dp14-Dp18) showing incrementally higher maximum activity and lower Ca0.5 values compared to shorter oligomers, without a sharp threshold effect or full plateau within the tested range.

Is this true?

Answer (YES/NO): NO